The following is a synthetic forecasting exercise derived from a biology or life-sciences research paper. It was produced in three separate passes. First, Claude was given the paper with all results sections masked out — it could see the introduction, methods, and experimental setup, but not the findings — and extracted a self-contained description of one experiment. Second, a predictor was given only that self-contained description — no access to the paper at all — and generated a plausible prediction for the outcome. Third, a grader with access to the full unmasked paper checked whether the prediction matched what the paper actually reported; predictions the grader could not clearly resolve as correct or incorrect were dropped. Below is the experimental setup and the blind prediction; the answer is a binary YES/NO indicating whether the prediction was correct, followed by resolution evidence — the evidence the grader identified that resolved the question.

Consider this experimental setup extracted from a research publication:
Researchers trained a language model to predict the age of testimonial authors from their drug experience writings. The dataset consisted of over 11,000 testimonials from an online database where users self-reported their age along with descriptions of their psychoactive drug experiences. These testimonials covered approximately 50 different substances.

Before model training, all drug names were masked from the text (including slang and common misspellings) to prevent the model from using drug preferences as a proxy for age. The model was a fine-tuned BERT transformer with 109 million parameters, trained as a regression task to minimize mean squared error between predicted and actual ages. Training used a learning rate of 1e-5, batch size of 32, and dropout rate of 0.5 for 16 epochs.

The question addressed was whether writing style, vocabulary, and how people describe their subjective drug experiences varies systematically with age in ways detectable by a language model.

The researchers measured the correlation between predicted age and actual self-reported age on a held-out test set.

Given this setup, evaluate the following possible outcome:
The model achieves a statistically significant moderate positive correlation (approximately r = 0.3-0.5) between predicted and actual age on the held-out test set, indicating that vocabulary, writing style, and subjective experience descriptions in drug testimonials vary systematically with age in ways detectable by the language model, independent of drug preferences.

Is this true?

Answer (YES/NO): NO